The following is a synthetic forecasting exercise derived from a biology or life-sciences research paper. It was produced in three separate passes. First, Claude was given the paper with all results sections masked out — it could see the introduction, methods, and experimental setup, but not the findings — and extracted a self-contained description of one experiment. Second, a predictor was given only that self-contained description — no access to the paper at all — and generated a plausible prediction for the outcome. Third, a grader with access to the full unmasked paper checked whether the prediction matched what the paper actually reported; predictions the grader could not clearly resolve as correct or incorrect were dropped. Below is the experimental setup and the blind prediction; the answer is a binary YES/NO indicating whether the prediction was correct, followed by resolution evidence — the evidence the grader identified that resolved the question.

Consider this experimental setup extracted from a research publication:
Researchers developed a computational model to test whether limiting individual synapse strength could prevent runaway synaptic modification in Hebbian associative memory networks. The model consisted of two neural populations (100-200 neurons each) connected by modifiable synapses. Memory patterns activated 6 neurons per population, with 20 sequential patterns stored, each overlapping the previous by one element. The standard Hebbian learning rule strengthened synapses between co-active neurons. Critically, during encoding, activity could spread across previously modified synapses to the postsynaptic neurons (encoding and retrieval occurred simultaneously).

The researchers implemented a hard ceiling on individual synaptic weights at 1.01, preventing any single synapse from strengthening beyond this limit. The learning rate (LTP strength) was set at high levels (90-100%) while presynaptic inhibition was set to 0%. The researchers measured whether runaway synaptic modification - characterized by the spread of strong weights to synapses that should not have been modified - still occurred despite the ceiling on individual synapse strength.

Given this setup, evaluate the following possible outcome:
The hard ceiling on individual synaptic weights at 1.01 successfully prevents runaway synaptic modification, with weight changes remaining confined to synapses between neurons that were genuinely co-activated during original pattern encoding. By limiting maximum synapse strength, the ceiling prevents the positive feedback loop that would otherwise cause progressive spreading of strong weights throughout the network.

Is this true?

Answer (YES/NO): NO